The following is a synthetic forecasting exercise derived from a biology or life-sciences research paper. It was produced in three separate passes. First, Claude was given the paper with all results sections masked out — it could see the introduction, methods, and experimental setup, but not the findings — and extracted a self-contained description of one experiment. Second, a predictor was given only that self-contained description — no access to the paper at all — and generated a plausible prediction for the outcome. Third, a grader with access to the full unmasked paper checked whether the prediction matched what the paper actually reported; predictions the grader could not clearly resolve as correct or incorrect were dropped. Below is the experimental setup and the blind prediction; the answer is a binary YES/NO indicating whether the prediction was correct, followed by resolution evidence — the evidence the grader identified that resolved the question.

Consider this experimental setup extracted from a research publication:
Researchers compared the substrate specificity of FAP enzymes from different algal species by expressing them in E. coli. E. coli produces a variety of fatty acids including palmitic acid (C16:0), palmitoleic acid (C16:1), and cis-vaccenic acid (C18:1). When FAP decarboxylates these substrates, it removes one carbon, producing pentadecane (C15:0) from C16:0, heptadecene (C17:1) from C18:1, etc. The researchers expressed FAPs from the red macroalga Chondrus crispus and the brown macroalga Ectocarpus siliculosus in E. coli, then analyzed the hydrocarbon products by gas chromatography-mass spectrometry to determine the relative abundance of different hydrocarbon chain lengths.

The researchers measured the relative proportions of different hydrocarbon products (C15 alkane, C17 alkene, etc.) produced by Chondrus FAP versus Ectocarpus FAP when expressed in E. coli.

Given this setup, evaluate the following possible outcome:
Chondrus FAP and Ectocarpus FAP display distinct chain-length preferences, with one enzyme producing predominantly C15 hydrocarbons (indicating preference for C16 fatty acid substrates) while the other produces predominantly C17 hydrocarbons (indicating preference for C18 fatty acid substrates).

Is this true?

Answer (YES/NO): YES